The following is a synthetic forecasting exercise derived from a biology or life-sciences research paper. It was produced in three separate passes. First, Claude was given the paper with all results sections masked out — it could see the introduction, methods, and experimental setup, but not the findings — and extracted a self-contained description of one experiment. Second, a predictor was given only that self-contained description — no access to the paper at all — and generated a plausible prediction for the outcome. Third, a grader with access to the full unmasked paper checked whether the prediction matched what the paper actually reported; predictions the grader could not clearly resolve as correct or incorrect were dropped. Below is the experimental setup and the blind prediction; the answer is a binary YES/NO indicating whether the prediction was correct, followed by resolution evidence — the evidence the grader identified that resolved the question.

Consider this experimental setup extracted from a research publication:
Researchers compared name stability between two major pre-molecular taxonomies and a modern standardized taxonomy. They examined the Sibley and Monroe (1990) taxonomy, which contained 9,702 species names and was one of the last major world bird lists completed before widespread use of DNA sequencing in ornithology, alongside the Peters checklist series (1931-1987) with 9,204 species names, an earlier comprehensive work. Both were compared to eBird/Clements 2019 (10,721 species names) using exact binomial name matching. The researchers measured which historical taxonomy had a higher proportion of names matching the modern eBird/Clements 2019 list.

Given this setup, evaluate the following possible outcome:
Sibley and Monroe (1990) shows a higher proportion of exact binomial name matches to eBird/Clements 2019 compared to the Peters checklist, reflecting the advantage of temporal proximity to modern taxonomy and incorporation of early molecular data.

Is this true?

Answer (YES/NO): YES